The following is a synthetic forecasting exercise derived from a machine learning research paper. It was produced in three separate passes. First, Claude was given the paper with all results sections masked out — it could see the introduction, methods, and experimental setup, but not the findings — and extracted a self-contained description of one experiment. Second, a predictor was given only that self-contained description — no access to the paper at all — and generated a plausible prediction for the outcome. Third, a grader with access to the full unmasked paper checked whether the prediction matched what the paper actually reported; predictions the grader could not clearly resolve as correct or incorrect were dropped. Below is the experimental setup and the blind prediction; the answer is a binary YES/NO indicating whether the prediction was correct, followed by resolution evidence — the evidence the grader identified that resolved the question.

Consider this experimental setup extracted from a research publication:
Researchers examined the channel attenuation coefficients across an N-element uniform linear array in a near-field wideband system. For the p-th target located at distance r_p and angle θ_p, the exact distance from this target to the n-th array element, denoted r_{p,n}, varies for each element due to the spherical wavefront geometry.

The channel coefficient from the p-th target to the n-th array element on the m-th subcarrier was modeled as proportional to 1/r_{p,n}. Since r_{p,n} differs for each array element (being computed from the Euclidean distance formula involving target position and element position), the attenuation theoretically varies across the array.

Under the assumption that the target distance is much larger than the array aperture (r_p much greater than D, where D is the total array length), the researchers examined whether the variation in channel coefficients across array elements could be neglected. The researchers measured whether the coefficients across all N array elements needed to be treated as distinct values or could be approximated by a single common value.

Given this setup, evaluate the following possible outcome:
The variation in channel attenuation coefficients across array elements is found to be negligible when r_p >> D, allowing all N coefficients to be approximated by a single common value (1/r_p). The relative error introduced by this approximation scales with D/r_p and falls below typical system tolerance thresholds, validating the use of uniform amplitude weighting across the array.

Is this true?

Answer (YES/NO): NO